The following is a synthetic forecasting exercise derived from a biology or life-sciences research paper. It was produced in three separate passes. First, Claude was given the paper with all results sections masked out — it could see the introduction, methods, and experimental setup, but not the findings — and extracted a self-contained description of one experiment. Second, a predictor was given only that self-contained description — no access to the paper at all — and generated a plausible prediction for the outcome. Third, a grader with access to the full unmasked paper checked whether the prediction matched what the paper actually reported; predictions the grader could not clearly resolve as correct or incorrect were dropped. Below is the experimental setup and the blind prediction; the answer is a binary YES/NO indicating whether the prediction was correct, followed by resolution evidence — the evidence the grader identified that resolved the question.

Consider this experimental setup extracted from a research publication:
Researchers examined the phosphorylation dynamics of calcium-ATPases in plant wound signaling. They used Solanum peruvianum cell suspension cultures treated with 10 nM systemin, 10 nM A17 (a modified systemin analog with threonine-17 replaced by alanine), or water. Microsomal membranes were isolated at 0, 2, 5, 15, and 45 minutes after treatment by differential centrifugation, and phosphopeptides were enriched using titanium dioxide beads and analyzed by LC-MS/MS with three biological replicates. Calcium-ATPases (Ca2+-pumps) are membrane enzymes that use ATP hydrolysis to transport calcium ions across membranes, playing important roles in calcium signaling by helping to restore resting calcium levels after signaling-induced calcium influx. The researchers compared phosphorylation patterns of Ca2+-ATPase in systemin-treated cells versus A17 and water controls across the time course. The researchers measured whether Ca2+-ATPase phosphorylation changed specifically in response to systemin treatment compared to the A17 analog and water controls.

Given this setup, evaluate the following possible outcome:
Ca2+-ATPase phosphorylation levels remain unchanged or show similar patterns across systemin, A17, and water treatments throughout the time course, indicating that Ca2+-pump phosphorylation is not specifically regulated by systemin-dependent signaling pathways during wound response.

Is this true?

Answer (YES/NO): NO